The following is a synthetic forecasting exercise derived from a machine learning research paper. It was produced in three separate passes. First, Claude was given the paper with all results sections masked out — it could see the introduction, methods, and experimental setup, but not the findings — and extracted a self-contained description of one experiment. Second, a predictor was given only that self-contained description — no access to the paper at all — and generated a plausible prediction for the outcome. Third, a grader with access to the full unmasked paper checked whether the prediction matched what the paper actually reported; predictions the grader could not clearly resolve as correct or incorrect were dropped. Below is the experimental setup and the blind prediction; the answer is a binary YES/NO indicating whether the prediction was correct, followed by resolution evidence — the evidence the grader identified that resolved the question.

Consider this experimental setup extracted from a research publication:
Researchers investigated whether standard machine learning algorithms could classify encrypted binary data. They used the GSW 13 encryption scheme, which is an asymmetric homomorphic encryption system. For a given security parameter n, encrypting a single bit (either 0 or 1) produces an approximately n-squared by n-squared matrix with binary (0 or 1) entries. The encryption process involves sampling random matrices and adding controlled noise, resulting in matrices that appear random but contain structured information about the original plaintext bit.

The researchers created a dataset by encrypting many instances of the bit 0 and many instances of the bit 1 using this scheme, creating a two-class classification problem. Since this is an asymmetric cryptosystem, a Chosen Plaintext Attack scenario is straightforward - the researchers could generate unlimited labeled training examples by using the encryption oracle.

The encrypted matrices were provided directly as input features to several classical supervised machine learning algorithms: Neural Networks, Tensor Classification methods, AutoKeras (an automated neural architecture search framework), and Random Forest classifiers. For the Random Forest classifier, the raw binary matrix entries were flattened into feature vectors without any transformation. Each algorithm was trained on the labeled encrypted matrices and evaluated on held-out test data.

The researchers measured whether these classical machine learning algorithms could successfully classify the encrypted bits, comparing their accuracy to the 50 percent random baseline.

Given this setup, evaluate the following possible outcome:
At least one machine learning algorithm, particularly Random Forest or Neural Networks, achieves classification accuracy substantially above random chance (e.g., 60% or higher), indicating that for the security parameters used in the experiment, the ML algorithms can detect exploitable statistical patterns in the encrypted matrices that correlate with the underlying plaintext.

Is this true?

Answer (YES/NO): NO